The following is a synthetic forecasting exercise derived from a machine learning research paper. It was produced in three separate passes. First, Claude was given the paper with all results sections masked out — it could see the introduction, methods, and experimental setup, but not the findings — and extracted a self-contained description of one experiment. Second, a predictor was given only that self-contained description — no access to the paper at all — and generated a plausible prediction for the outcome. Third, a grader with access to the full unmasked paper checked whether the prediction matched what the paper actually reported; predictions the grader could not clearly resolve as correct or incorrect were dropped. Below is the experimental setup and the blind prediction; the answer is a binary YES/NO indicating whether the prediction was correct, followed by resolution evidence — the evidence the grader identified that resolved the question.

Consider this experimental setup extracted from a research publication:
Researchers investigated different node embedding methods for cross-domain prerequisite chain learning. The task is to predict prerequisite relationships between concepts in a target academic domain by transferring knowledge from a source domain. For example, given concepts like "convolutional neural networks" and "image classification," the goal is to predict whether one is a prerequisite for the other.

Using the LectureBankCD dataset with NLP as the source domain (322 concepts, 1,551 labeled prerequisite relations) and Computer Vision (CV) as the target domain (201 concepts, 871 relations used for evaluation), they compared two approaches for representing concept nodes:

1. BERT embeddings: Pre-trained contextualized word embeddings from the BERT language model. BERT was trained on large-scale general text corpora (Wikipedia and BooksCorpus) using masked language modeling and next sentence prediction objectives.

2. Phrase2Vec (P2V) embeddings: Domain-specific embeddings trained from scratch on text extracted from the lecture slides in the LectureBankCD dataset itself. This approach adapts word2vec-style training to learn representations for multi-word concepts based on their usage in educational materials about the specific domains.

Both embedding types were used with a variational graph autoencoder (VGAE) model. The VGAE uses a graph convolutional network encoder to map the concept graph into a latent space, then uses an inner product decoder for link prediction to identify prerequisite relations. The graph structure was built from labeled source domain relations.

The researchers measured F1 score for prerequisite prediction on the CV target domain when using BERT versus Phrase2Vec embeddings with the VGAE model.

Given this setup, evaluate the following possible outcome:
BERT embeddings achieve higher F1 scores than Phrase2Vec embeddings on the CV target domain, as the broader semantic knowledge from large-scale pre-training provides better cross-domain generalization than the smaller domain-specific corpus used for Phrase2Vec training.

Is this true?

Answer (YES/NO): NO